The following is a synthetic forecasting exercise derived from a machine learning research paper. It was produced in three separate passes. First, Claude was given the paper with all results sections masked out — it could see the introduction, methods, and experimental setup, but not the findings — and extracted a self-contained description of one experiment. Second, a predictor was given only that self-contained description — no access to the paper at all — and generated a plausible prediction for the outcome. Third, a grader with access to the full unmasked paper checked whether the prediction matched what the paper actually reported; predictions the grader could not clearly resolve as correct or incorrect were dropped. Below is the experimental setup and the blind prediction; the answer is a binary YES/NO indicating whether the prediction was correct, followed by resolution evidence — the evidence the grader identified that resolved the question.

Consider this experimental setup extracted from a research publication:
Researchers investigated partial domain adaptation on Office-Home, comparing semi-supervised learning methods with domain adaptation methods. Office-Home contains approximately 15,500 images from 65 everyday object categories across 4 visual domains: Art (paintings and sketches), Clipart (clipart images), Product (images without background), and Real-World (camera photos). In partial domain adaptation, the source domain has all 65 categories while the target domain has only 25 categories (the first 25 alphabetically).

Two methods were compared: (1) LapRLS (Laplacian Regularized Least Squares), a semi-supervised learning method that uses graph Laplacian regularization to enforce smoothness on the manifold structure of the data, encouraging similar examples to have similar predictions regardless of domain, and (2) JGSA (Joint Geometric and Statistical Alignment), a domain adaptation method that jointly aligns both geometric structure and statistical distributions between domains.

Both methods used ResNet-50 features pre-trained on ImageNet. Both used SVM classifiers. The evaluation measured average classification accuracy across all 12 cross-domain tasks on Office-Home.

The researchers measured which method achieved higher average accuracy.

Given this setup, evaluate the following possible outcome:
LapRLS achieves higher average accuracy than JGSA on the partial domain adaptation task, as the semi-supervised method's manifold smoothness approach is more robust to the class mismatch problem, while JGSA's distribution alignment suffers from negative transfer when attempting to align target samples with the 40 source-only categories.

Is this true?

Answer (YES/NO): YES